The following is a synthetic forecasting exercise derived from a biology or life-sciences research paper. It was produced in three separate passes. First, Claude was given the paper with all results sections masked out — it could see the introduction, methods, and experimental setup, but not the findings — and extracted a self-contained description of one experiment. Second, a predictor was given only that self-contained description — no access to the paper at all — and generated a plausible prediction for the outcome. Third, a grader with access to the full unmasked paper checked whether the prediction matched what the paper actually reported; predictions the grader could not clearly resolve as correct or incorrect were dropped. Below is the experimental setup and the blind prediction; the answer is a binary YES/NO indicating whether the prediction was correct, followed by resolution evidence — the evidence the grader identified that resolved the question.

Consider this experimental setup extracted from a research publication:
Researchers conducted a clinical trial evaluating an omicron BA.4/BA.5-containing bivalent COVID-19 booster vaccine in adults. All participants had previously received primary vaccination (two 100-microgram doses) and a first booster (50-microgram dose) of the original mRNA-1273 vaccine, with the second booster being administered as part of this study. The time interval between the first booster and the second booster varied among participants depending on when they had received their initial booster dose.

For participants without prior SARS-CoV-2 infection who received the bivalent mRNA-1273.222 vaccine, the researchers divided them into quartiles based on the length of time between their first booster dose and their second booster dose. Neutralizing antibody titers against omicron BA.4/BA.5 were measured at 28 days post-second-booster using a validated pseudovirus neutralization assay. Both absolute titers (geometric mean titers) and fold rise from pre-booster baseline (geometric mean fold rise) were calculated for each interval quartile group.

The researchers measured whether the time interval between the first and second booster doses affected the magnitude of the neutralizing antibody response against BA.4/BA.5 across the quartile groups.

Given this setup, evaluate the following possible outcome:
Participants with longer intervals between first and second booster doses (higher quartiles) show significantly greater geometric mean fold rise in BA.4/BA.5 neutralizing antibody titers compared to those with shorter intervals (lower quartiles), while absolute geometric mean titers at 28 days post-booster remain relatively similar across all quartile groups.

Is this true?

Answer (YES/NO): NO